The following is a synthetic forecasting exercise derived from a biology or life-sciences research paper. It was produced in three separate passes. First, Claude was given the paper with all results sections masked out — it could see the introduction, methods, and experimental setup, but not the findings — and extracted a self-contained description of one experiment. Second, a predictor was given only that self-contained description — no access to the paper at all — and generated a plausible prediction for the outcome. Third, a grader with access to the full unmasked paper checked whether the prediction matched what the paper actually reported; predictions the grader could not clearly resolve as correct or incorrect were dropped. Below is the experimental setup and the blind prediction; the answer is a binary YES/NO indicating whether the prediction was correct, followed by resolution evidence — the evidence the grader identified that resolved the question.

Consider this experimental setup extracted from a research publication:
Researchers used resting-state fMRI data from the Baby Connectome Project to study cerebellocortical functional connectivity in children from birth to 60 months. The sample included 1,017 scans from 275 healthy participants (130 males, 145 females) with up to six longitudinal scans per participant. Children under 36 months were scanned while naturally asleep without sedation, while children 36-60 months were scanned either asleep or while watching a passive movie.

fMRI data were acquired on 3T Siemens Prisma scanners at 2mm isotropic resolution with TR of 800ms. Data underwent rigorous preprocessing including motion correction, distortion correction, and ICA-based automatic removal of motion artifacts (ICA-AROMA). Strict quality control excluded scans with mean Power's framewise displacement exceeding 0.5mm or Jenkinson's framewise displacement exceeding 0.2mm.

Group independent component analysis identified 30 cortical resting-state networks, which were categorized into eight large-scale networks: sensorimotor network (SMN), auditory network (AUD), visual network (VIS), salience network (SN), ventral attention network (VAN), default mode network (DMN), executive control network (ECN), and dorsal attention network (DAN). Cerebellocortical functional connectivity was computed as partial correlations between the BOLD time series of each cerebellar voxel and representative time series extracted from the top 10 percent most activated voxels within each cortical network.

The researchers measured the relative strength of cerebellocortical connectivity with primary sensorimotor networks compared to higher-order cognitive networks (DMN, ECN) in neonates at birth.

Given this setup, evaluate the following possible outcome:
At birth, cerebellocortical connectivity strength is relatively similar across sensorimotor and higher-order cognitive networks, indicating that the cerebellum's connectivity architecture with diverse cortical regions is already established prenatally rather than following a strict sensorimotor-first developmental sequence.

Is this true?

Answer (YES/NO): NO